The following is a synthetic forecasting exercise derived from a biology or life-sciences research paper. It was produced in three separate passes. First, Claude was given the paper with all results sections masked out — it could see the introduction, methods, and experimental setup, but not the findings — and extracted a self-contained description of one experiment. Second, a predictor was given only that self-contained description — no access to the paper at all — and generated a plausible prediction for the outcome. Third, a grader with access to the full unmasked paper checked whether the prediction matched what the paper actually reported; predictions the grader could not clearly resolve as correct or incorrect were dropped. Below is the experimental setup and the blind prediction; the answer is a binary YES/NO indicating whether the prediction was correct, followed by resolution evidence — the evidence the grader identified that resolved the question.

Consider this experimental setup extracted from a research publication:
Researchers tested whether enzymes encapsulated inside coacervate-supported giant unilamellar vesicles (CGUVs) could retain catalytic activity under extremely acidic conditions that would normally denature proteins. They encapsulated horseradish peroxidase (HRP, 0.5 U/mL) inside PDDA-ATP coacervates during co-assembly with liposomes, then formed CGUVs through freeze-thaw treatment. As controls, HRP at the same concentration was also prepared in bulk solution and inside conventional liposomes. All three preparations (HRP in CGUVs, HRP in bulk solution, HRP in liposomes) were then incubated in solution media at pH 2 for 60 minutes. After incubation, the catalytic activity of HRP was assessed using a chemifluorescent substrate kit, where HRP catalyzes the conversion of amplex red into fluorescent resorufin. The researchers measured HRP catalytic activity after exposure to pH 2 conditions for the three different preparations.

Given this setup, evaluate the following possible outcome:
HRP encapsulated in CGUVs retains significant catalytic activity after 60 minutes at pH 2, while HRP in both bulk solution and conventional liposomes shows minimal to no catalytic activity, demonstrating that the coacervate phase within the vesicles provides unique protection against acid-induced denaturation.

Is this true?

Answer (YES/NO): YES